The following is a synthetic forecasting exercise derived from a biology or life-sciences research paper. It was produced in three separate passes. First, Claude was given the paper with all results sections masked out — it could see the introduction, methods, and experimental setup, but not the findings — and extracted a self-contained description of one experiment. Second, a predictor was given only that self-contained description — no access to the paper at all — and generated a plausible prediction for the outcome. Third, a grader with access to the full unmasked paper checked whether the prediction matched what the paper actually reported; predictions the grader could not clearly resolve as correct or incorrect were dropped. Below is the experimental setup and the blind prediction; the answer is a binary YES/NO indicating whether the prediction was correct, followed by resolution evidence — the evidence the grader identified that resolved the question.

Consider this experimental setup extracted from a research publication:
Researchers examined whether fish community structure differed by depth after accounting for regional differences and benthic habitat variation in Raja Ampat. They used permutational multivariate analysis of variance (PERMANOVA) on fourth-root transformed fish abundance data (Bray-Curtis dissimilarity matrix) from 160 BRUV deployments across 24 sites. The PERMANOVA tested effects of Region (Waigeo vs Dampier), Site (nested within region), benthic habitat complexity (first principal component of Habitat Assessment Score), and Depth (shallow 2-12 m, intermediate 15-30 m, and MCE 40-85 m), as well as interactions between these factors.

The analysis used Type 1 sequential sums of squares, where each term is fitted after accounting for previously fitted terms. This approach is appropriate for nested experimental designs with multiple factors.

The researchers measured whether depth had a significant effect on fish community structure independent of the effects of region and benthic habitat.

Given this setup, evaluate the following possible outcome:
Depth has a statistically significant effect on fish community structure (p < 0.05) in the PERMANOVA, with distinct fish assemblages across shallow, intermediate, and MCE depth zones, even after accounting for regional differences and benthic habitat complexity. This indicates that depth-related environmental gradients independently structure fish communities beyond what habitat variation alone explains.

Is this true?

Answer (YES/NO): YES